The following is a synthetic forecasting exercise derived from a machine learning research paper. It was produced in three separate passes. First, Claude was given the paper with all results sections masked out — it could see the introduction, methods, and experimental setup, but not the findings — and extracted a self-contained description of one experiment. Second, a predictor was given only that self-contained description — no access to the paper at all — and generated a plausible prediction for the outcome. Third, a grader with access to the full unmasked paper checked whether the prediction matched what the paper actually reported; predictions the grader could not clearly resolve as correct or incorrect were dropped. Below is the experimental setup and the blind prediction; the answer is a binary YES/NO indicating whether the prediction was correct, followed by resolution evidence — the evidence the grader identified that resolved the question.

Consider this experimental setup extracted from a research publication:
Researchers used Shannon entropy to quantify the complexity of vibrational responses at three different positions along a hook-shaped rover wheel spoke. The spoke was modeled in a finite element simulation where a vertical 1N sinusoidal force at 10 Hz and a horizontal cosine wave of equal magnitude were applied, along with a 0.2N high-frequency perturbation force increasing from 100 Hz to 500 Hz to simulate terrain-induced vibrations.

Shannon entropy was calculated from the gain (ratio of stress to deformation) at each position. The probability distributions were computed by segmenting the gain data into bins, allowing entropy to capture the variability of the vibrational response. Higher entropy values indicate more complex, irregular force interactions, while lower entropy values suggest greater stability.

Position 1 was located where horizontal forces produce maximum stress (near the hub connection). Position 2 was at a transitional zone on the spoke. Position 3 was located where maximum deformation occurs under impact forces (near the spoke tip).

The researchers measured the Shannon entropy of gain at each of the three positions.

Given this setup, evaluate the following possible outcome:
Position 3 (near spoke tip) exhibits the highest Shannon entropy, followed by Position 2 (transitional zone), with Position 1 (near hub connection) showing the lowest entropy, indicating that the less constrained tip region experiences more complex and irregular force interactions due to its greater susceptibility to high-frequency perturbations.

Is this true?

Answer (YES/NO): YES